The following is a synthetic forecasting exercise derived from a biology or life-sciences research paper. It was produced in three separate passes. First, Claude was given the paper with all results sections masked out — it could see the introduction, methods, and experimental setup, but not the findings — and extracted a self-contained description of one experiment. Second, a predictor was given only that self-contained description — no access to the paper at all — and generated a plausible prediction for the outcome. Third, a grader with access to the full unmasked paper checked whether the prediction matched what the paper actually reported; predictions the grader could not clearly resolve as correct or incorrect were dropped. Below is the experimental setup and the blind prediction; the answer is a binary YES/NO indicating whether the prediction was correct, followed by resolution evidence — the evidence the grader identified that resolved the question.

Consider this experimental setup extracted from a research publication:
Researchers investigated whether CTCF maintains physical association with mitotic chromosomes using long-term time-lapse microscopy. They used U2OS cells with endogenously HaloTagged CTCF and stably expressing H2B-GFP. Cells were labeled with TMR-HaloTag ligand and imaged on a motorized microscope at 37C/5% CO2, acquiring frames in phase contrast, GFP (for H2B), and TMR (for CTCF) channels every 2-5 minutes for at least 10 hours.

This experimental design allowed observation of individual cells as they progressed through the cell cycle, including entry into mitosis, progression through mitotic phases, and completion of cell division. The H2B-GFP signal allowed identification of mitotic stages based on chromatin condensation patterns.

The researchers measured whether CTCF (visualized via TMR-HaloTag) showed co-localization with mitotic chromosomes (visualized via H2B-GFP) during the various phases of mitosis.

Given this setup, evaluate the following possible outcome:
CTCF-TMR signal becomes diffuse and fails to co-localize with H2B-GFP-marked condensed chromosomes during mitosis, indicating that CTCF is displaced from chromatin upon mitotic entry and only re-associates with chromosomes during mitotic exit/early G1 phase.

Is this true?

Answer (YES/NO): NO